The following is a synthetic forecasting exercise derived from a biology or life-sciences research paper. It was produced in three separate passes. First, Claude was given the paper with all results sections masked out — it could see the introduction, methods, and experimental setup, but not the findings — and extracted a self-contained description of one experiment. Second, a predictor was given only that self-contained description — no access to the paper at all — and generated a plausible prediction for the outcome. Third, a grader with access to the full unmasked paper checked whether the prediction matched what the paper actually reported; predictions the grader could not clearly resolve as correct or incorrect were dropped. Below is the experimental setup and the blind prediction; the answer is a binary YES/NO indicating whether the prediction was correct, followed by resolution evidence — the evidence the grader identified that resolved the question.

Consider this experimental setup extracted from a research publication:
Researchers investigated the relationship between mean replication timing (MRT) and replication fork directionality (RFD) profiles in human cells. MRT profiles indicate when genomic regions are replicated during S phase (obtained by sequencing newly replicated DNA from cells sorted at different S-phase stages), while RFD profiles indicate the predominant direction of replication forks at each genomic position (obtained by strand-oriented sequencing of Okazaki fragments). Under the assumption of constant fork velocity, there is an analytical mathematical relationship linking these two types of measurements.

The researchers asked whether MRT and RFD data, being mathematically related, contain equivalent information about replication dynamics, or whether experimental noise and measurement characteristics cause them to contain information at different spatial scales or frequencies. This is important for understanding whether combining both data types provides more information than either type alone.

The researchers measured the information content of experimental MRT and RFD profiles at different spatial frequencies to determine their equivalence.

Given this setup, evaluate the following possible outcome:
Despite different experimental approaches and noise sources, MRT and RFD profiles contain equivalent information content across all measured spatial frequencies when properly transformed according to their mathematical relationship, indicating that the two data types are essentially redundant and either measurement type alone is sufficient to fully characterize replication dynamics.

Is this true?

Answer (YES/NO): NO